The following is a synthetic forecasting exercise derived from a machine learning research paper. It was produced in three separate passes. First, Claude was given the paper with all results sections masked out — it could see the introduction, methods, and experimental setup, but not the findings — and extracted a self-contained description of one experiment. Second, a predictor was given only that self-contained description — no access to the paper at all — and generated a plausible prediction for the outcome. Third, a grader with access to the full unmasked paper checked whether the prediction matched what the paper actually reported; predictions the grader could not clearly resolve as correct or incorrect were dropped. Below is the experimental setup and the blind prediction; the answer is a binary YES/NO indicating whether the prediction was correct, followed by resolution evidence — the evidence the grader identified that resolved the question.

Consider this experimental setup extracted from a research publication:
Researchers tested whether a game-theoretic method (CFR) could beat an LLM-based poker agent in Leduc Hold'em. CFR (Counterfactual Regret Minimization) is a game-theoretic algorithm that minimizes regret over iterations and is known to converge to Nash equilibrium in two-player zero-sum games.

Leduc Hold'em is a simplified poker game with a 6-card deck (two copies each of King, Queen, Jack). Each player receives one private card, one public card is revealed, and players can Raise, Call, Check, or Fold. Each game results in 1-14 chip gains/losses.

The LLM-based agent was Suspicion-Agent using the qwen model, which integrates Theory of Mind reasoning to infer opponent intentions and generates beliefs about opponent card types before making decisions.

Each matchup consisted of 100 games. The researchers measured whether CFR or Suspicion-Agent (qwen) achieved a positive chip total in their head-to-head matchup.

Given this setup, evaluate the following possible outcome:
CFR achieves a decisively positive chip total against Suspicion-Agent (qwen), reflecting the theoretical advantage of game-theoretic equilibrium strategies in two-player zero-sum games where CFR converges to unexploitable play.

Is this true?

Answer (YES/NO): NO